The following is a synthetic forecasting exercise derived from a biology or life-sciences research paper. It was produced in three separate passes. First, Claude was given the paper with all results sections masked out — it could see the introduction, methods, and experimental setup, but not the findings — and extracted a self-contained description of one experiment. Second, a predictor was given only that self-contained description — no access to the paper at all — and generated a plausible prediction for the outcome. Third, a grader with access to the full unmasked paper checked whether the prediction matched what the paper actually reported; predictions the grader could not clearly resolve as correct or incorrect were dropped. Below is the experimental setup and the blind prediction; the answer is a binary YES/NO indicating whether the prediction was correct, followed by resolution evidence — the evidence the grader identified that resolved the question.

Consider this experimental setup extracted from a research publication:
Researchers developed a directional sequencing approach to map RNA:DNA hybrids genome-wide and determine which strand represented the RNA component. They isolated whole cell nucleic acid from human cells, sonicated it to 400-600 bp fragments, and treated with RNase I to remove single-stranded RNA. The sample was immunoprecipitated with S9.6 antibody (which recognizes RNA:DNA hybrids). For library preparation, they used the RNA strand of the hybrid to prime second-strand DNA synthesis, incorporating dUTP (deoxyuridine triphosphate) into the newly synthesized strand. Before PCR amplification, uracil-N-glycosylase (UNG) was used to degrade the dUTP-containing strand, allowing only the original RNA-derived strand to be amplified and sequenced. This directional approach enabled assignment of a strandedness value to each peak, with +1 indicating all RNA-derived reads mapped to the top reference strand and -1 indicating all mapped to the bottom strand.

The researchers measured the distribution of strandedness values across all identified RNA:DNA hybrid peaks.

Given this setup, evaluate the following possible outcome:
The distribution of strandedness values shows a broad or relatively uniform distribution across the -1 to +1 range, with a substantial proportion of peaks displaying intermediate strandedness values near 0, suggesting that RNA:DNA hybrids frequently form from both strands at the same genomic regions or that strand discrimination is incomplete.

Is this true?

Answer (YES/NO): NO